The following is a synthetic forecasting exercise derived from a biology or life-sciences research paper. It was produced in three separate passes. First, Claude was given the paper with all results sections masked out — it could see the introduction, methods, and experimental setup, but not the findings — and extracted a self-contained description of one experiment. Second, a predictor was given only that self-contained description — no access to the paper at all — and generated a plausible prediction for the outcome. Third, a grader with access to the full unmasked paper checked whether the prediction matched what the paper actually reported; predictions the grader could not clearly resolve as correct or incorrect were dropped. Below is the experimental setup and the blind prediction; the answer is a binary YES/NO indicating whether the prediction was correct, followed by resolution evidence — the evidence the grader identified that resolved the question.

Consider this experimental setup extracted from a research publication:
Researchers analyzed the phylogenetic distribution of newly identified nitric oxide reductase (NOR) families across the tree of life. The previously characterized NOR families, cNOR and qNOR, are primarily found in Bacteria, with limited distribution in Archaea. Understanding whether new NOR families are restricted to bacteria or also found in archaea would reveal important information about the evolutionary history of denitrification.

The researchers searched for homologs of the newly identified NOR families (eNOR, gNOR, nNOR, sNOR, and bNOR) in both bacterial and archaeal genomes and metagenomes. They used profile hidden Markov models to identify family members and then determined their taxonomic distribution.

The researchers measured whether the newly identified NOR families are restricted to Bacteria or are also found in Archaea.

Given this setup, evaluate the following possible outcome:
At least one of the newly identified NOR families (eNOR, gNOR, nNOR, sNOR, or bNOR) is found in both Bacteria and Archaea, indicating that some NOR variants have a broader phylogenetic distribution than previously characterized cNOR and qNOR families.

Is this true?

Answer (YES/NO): YES